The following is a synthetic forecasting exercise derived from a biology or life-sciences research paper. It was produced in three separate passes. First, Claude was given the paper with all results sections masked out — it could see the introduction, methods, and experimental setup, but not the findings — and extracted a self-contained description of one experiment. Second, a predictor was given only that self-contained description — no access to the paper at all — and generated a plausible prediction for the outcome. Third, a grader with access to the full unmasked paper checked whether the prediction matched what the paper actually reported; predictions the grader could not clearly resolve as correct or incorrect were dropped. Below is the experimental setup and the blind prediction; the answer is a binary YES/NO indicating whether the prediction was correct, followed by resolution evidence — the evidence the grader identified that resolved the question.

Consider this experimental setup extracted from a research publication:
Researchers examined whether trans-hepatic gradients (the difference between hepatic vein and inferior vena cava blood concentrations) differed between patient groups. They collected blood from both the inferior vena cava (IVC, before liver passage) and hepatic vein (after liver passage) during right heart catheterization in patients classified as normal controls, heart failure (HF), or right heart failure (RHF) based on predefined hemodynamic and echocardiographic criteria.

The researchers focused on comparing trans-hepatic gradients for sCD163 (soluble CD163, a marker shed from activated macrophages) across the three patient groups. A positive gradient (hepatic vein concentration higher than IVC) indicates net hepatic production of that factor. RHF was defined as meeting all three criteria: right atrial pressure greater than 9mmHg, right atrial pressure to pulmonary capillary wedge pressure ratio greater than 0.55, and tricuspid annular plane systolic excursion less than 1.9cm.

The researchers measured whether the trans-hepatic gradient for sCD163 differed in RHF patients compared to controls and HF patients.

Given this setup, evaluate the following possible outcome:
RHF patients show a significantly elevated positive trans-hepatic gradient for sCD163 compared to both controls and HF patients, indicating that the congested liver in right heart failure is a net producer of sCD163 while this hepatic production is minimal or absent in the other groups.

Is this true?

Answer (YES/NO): NO